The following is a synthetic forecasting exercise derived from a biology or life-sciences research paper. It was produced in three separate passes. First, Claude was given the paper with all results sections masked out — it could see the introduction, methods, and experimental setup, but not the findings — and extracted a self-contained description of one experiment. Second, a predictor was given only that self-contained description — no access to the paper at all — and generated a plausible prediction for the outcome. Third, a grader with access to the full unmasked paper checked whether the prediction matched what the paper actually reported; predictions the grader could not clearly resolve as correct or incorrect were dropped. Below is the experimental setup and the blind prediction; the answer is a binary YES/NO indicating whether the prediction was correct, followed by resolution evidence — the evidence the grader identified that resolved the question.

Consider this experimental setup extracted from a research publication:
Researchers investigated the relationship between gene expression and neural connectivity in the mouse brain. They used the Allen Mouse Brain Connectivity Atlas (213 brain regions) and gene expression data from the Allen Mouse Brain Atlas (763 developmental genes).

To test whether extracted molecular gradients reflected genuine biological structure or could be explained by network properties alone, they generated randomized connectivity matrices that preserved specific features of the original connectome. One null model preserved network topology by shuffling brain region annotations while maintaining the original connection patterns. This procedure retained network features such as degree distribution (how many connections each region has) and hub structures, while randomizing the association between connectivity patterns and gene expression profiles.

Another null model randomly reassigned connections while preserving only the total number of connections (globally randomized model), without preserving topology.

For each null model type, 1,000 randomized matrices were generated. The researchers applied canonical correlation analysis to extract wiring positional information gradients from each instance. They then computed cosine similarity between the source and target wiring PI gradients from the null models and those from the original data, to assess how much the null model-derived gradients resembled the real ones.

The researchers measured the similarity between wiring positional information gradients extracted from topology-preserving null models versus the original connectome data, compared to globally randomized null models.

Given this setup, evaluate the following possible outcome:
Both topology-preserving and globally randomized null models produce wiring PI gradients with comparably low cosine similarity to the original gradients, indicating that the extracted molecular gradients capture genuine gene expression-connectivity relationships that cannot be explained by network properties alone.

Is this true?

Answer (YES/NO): NO